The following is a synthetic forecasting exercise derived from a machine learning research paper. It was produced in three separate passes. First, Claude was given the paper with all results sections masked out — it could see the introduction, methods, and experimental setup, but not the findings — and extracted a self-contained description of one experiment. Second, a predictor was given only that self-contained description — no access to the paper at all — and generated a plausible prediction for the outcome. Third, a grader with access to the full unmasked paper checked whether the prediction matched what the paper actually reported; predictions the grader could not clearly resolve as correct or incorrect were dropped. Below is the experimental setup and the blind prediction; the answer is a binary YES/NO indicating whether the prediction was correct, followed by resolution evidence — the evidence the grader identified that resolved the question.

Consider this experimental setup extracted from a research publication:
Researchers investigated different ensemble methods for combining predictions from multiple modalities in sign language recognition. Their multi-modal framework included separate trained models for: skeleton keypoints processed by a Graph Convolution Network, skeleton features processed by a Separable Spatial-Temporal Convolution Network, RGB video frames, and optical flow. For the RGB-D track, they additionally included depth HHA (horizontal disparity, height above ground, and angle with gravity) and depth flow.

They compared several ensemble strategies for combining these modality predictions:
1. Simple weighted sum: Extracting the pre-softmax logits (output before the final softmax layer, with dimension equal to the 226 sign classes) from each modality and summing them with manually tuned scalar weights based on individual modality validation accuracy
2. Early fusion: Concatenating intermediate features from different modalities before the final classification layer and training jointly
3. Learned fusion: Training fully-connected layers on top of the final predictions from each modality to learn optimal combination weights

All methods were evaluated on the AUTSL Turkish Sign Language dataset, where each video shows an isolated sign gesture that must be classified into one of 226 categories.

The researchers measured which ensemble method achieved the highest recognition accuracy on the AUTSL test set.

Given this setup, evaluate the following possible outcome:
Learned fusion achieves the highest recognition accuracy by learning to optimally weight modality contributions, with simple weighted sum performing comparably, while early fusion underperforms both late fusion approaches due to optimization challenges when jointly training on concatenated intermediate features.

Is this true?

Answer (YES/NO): NO